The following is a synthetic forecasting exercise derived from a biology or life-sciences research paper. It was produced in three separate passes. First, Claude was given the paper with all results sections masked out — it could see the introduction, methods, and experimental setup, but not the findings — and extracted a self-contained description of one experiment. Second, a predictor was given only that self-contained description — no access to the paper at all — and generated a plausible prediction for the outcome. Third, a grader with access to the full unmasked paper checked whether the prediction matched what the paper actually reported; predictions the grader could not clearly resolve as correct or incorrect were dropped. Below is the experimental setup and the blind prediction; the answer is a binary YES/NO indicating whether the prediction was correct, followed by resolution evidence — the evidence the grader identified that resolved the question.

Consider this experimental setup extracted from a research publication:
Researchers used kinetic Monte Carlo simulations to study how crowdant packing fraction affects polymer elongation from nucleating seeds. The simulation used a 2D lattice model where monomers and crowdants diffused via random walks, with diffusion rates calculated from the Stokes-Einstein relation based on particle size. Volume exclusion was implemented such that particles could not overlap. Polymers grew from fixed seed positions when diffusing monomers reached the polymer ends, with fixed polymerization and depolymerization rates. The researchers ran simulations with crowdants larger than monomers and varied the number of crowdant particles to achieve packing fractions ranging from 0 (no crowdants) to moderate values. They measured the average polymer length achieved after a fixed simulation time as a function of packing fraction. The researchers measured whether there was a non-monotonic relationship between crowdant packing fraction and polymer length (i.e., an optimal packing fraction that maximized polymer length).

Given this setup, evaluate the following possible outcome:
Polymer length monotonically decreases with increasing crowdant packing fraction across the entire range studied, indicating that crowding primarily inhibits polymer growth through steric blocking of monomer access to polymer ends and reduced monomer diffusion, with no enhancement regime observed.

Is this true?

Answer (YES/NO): NO